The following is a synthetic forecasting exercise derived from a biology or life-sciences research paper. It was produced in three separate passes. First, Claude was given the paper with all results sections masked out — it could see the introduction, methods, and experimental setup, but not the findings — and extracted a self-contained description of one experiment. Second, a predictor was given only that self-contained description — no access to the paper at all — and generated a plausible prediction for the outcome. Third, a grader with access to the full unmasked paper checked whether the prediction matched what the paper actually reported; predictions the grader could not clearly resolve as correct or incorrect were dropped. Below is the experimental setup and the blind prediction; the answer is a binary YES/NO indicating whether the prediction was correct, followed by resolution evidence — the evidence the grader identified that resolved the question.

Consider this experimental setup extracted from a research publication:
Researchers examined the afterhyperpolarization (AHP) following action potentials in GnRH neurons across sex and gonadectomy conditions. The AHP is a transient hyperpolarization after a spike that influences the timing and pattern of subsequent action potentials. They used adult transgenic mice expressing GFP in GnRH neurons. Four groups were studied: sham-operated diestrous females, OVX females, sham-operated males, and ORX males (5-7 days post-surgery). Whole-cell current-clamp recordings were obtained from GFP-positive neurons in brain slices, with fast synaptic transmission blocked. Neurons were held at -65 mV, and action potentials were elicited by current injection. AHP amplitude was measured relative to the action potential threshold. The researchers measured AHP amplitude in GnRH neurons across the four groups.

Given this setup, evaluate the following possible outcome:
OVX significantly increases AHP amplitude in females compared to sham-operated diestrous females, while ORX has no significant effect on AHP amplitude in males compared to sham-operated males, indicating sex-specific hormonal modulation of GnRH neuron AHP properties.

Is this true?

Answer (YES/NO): NO